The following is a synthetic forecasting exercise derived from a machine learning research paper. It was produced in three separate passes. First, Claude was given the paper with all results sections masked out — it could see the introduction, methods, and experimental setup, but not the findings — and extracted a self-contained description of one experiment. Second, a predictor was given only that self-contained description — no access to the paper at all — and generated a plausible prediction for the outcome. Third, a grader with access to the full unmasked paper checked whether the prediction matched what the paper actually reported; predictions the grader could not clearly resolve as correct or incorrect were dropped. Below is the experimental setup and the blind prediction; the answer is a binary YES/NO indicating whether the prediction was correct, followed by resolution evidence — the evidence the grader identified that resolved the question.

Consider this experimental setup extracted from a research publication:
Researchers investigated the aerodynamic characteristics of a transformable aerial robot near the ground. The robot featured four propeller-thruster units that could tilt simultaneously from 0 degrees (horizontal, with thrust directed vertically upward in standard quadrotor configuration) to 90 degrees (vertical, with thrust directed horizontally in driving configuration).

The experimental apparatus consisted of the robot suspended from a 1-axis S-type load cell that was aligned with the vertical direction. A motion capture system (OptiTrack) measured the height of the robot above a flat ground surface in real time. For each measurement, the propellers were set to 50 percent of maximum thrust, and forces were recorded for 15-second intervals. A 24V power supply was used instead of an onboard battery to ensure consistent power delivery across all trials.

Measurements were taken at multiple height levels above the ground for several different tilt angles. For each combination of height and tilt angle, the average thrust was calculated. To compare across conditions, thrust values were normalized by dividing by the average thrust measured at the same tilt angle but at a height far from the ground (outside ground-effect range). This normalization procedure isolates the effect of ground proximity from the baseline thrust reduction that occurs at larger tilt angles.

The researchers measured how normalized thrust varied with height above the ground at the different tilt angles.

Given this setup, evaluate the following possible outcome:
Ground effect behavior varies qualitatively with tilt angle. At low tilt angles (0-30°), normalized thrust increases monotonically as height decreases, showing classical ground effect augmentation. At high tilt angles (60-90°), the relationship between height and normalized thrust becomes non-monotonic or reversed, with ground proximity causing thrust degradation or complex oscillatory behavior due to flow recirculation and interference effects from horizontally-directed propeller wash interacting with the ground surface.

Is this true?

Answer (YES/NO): NO